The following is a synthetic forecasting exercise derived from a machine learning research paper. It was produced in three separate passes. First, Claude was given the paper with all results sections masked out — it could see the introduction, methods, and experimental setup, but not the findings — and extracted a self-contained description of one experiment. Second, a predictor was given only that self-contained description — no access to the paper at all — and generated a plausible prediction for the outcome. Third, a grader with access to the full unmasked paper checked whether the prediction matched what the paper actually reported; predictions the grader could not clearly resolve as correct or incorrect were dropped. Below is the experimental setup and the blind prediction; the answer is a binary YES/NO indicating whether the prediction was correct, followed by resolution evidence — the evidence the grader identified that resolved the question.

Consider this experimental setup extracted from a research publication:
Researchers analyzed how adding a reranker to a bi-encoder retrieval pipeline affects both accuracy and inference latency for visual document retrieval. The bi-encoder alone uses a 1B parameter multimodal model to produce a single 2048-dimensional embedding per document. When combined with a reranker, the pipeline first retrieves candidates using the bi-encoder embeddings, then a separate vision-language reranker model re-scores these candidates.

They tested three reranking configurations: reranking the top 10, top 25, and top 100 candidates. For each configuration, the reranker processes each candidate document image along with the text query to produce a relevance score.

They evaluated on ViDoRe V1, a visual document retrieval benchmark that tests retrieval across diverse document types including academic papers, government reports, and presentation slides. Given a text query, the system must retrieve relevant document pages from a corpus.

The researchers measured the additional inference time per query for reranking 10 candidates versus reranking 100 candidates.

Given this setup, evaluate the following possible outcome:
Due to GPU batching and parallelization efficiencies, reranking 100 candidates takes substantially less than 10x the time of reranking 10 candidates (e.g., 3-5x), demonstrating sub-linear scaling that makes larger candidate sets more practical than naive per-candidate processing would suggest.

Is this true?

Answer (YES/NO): NO